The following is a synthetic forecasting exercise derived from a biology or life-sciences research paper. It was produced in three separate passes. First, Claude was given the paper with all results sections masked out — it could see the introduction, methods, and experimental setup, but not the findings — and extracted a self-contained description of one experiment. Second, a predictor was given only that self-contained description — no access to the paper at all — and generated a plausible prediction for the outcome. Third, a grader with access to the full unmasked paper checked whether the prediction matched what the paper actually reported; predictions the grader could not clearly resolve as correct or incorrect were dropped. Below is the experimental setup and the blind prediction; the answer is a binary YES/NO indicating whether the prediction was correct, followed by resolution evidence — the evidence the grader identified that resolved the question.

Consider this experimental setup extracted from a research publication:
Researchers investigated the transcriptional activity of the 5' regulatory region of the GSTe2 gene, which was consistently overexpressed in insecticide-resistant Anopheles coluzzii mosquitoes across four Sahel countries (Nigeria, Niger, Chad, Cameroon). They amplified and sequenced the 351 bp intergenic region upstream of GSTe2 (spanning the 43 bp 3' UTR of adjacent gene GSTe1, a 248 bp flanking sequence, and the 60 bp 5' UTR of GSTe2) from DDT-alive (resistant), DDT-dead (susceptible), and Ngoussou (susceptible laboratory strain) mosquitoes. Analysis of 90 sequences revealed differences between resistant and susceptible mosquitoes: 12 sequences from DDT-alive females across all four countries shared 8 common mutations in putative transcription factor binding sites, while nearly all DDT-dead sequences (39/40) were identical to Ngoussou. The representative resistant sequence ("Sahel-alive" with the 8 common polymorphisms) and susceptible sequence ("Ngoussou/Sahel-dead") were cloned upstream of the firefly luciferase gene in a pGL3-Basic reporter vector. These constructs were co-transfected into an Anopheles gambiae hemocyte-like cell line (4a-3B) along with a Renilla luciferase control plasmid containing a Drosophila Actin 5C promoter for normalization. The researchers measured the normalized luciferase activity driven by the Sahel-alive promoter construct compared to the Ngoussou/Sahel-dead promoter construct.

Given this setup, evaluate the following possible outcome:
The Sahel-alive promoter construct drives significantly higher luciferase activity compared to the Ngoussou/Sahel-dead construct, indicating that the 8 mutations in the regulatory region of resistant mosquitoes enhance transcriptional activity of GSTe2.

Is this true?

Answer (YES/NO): YES